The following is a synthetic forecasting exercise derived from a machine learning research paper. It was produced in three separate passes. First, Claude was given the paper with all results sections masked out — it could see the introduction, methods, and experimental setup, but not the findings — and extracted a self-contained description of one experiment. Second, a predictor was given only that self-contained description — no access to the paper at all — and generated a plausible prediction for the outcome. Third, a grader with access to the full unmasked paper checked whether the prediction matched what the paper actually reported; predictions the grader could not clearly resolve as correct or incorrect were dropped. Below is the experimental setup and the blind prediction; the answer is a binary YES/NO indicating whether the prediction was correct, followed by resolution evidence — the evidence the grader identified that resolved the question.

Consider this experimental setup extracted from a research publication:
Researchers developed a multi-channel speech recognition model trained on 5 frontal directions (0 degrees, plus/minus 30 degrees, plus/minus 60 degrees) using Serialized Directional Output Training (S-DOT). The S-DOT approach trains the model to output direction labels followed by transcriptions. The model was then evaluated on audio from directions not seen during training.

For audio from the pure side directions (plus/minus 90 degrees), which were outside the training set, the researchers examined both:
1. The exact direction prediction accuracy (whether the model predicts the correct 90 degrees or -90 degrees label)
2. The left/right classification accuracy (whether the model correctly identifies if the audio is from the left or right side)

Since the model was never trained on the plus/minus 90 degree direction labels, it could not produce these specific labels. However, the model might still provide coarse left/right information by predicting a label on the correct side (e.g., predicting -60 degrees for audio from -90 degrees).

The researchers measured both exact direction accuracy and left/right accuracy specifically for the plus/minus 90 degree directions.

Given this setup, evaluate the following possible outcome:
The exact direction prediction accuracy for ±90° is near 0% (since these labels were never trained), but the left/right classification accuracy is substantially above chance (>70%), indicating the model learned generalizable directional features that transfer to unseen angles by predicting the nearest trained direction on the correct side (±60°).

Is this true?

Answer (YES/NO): YES